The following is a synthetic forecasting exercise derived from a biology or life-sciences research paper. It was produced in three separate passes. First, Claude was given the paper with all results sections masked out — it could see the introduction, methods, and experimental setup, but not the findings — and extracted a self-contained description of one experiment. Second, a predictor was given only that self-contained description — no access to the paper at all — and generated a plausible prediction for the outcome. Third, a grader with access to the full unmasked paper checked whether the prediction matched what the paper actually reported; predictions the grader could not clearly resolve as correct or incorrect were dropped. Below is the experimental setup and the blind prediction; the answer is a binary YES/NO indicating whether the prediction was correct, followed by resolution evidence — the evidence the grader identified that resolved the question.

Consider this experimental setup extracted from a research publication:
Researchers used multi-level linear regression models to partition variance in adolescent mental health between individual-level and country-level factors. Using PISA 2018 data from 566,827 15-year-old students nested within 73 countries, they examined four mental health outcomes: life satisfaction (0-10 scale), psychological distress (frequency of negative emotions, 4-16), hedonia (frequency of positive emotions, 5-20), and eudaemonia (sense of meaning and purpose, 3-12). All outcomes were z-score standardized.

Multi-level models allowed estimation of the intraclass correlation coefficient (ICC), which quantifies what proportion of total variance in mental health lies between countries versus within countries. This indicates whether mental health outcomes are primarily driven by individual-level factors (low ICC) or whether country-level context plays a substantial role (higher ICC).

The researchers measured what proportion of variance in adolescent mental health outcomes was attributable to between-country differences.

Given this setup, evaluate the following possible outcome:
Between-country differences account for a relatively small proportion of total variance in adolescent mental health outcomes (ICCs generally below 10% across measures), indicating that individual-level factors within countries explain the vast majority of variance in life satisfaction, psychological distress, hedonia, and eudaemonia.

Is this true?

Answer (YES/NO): YES